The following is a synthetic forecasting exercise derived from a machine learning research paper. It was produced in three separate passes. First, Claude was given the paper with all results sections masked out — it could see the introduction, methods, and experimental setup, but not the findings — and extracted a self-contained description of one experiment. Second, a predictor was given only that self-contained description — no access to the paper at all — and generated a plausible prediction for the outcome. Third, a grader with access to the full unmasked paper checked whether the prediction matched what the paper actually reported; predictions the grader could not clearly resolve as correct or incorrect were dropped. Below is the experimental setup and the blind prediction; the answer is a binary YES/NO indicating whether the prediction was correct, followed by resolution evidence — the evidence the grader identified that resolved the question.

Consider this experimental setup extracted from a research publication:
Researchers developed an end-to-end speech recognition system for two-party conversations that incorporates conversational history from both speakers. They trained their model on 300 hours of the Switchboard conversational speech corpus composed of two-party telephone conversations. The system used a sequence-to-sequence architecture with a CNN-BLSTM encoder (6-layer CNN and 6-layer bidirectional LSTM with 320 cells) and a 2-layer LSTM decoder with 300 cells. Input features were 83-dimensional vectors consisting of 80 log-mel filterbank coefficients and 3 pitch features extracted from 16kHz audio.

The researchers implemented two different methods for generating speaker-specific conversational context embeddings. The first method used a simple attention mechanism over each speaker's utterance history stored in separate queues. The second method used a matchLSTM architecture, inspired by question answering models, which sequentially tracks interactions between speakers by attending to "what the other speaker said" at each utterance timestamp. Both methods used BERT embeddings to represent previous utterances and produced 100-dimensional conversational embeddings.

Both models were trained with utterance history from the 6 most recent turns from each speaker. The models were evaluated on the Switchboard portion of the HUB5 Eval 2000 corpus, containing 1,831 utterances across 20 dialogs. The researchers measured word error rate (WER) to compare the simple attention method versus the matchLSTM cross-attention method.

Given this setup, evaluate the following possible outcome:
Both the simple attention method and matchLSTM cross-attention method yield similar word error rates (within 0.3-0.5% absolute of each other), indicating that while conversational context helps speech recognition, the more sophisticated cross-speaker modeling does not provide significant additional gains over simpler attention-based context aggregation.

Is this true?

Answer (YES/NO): YES